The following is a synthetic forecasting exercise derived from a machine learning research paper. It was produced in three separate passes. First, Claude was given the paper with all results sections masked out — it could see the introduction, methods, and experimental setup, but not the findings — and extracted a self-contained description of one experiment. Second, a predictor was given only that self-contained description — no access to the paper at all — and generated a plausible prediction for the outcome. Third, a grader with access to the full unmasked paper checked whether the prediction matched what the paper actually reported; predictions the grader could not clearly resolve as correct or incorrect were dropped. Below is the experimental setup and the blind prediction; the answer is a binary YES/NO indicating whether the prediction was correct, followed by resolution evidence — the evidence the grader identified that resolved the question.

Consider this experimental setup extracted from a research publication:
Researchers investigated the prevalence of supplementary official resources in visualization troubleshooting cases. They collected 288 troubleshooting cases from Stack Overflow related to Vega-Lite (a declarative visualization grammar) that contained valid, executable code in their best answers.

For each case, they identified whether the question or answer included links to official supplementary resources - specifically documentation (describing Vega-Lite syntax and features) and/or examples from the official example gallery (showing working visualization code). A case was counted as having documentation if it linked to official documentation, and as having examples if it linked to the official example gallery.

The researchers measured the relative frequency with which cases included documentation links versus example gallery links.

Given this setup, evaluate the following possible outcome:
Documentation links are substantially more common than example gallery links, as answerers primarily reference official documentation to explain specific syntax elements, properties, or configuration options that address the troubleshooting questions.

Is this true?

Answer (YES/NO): YES